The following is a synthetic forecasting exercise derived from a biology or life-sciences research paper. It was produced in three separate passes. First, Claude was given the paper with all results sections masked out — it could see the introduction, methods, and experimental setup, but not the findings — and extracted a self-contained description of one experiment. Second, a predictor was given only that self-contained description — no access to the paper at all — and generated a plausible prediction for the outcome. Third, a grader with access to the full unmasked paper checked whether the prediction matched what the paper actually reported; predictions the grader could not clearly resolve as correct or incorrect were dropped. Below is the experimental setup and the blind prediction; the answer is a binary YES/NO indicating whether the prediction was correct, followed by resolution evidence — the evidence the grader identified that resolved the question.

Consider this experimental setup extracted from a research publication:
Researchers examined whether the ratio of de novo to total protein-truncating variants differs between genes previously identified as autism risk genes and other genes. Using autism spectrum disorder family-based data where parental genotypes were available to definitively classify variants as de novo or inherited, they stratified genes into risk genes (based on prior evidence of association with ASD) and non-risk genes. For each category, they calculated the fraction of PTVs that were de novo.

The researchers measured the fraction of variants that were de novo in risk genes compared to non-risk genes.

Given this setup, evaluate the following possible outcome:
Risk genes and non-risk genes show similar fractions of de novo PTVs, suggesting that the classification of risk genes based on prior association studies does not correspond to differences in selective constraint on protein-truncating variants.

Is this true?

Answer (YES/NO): NO